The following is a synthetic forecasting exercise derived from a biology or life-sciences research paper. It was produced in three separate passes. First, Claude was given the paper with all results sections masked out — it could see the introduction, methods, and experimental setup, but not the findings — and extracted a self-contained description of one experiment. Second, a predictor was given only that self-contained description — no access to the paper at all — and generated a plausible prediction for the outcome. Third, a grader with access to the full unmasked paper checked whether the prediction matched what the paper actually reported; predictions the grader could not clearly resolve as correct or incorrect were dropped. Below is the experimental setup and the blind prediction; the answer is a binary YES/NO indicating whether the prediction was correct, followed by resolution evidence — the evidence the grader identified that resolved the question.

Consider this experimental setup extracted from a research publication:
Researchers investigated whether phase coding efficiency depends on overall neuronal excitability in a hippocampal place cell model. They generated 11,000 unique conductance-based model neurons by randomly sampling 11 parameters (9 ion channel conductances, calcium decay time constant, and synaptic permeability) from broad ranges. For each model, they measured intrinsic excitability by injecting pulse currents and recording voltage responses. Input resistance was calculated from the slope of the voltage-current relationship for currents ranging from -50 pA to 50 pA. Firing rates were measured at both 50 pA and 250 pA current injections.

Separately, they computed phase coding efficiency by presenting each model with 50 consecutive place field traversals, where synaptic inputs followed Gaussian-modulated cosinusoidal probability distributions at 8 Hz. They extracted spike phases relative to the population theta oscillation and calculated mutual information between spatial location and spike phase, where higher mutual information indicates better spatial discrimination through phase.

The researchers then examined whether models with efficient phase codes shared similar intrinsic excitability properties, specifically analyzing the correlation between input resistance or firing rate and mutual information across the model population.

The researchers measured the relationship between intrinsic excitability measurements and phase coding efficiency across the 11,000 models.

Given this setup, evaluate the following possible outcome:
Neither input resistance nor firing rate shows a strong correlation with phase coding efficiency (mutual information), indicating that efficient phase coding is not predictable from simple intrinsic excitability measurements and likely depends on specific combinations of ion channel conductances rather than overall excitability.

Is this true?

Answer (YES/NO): YES